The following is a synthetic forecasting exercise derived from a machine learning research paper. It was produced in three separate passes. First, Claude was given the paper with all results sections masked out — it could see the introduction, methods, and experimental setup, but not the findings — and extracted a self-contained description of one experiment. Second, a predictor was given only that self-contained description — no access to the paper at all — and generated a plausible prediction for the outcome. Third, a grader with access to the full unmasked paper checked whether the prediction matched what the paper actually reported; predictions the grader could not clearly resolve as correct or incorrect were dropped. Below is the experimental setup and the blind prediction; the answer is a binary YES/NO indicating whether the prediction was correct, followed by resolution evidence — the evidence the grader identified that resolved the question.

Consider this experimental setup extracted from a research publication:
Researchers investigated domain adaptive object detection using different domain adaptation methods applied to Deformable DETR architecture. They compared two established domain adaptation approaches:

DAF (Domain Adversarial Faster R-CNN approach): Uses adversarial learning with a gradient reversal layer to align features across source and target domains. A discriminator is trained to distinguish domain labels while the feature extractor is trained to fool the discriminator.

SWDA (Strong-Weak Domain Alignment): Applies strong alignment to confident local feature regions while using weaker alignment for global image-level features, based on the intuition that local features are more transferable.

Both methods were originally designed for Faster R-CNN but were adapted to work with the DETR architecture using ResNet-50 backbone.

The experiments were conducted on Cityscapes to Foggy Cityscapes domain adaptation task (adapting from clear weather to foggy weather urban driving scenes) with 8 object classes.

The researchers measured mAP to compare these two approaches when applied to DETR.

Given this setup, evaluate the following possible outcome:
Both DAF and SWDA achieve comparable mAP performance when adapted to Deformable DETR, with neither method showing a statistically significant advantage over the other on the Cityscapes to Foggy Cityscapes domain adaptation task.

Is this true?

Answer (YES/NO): YES